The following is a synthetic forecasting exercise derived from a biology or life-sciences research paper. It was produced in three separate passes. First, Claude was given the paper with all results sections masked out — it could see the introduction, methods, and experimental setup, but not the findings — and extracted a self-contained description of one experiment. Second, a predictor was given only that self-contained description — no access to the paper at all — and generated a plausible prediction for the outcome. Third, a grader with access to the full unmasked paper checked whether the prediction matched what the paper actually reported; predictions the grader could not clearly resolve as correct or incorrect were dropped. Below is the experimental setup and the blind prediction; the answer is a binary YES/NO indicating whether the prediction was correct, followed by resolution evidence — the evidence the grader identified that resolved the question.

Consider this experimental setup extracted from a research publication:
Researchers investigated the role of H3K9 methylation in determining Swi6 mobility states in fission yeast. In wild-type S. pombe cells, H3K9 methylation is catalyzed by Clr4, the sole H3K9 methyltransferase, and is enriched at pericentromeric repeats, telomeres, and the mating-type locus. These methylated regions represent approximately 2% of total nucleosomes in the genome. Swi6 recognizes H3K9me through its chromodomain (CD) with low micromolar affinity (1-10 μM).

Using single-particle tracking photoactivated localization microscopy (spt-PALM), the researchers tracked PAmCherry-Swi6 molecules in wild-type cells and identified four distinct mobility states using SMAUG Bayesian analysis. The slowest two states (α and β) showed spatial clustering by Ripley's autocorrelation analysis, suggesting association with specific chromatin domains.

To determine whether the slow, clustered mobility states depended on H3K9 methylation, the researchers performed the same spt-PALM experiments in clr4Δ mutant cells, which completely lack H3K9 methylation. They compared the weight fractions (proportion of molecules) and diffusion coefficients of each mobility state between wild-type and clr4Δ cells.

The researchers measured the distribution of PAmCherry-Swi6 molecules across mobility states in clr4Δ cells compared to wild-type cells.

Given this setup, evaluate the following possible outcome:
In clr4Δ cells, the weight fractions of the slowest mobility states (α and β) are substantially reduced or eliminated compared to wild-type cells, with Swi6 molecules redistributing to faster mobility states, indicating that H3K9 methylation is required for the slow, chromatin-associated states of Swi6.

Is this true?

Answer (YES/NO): YES